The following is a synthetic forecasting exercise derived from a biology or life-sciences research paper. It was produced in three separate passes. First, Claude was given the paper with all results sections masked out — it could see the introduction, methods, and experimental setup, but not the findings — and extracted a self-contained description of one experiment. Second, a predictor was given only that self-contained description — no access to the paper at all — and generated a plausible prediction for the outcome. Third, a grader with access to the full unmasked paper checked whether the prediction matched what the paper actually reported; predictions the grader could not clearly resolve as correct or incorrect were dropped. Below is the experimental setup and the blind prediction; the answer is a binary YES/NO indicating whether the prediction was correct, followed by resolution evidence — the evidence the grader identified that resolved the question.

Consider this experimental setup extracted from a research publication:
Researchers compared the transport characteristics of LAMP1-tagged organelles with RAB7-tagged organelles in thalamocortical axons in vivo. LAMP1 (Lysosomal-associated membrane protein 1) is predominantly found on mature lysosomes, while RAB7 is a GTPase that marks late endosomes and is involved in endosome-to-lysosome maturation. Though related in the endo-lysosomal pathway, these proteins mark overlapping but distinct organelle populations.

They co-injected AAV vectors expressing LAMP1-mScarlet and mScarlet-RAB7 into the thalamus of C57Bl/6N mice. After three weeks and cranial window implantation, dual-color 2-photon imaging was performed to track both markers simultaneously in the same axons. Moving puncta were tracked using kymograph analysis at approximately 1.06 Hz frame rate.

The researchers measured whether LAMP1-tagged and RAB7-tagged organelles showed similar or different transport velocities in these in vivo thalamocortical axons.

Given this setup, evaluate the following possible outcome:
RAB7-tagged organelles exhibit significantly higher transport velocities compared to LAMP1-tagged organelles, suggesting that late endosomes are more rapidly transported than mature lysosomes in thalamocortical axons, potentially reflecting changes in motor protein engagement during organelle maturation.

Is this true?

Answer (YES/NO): NO